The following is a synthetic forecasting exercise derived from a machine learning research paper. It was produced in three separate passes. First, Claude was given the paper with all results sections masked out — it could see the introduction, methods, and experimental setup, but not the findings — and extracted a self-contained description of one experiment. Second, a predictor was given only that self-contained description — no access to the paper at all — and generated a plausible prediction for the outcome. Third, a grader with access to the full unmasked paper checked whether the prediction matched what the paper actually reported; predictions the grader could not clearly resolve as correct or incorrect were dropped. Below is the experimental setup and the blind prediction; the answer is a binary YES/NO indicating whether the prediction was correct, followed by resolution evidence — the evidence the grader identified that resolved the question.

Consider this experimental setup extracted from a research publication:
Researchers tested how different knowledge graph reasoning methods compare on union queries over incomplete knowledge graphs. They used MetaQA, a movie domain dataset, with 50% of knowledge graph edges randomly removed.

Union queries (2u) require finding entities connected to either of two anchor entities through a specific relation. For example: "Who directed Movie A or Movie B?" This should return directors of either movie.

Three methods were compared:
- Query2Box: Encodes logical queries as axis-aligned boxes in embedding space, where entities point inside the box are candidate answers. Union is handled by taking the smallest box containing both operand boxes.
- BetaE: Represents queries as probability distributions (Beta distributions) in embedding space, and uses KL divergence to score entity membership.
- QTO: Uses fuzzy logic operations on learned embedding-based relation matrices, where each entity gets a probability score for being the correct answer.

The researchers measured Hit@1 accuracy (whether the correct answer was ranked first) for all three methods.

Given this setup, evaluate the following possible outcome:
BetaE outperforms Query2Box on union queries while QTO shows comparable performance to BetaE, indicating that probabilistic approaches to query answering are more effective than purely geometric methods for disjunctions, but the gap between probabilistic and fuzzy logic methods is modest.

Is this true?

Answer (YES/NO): NO